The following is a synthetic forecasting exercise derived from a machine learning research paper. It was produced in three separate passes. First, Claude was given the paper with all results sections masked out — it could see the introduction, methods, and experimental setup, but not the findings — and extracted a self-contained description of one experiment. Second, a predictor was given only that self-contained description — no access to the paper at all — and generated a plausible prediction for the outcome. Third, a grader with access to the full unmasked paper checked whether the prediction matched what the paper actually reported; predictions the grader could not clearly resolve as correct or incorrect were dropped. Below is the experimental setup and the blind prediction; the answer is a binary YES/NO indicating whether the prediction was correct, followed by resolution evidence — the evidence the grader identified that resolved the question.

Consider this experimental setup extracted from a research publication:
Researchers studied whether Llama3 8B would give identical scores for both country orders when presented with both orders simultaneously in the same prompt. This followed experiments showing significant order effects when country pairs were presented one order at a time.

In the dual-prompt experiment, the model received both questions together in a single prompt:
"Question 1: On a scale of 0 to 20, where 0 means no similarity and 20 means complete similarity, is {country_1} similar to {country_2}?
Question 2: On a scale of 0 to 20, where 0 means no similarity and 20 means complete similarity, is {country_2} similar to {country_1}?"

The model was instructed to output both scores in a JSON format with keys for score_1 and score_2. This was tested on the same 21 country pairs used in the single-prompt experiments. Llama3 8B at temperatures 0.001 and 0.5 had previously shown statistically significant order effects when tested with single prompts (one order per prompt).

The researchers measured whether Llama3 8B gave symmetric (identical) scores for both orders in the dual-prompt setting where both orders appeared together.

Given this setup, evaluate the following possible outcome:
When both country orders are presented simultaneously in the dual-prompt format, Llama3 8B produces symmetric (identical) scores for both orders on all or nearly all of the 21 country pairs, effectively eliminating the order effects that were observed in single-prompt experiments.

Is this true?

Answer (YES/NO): YES